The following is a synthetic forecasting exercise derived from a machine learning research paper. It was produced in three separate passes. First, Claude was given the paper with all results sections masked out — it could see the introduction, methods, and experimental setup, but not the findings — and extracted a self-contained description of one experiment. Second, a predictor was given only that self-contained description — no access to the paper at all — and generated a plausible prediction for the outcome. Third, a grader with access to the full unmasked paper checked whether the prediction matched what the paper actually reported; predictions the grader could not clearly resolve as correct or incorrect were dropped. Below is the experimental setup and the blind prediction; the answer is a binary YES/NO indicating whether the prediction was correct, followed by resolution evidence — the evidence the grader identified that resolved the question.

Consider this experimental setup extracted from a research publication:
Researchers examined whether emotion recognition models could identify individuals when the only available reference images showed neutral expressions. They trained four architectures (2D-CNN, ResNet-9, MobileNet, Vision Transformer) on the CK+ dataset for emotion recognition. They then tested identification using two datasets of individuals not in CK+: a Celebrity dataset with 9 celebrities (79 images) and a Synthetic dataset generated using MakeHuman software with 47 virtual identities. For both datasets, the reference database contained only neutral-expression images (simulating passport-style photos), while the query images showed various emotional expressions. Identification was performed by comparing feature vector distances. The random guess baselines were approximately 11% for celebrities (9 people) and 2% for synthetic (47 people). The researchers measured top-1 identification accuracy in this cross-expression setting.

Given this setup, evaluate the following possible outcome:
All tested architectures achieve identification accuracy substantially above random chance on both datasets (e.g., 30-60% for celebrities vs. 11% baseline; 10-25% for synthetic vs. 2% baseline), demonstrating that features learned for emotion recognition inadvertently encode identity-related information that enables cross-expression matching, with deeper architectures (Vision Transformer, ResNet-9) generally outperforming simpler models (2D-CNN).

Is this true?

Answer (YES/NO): NO